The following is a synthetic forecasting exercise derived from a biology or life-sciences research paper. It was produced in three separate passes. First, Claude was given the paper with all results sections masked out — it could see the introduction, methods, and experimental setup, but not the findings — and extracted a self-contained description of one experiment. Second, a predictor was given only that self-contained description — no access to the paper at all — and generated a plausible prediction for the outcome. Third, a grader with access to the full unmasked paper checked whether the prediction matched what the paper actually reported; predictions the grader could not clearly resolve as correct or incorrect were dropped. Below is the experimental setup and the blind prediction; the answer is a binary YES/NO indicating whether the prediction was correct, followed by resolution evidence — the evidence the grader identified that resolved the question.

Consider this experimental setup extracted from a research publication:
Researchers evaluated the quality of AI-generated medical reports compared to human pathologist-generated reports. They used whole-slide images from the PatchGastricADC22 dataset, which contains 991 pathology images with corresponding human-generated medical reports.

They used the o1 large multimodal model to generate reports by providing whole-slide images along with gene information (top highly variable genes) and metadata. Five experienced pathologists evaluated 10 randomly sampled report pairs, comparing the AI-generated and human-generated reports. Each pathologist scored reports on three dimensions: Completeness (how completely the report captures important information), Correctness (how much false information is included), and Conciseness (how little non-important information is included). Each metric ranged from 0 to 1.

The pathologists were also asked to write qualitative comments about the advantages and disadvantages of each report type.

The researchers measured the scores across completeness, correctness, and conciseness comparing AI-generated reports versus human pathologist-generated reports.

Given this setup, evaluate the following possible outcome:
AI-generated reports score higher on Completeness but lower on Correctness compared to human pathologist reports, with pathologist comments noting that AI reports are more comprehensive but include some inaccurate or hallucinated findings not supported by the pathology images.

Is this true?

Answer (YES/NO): NO